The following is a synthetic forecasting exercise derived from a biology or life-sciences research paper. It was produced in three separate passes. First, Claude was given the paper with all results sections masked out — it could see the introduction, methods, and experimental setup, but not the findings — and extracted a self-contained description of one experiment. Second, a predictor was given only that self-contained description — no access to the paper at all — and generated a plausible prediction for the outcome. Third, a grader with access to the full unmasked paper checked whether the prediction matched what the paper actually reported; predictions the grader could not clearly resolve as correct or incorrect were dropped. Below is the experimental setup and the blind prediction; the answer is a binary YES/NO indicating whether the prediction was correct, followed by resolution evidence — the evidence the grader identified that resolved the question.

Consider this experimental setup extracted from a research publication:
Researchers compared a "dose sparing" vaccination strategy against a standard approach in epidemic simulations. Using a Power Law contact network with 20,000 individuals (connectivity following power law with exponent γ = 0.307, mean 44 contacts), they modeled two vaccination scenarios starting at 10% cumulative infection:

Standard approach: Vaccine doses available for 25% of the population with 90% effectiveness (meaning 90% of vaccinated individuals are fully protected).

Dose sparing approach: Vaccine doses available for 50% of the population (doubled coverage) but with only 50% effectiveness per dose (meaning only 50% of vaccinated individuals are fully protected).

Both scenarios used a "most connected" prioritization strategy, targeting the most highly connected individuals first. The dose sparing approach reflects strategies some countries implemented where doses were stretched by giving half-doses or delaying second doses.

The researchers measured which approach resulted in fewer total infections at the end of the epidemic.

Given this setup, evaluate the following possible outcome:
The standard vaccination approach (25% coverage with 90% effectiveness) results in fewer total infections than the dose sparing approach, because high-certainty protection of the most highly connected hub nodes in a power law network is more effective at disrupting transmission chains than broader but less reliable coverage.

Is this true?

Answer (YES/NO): YES